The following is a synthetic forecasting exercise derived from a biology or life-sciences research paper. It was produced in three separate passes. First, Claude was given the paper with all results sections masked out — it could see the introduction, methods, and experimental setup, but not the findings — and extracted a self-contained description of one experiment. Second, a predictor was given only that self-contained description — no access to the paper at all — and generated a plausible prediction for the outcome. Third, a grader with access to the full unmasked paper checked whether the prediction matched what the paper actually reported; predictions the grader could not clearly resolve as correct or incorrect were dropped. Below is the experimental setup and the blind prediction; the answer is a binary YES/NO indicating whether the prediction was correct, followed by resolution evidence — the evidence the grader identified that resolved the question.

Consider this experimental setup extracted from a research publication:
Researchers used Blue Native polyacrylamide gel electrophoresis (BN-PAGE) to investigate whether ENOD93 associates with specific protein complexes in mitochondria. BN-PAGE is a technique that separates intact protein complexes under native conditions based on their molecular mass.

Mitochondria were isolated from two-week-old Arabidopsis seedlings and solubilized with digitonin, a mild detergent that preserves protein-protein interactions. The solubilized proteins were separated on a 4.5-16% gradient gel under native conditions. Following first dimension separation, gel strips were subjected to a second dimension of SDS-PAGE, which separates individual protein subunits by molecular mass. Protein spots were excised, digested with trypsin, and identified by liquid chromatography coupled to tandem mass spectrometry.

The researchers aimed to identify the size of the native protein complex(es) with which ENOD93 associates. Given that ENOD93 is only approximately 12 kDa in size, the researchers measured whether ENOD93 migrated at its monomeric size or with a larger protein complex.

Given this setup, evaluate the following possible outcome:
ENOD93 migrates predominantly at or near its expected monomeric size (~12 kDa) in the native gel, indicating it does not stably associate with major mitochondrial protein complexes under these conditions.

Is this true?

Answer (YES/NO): NO